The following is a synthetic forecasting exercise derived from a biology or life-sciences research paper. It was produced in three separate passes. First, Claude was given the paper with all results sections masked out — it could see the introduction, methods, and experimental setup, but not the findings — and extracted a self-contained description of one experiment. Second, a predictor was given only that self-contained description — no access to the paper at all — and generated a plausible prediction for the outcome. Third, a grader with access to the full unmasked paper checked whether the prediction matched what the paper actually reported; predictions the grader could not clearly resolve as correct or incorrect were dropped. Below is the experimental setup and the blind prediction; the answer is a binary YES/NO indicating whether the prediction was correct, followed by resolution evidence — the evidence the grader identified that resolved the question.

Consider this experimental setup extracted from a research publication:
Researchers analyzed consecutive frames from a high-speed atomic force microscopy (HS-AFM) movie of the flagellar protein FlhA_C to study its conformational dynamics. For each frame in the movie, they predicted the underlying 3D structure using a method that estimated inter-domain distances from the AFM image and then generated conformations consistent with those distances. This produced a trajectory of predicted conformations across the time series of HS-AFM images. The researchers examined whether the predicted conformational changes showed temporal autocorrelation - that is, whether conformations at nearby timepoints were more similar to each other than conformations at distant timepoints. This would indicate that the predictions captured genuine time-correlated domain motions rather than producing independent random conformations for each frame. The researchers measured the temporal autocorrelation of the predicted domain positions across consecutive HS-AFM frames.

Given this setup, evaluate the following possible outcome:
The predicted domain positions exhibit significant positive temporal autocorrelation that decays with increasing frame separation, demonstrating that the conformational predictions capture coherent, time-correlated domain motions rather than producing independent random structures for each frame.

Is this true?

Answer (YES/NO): YES